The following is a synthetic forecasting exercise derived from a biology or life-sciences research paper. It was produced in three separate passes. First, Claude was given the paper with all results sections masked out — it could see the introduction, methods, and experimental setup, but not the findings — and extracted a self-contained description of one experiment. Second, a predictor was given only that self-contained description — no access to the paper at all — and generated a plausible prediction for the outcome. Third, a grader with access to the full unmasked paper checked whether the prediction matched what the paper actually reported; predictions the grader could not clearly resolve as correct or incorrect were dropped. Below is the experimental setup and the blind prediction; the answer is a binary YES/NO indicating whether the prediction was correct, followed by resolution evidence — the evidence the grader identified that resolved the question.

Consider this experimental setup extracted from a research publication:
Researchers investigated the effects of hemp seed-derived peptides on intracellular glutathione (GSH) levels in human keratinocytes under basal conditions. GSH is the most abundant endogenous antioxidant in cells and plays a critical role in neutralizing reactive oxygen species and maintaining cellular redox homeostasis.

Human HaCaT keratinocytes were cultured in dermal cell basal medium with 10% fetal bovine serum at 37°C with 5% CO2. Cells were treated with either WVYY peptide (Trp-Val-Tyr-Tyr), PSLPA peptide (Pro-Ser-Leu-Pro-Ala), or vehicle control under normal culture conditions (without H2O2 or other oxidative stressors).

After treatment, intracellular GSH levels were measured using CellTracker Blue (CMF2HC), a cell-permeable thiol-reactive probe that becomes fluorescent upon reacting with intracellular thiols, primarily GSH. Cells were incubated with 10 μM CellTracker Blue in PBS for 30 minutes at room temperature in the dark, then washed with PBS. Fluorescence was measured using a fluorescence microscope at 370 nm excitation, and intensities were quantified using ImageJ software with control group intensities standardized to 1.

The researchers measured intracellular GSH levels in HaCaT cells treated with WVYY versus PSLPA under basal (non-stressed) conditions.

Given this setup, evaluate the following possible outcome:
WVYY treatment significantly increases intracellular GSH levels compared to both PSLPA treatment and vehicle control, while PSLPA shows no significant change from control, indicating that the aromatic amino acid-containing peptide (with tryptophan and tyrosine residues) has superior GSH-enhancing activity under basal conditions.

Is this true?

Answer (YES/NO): NO